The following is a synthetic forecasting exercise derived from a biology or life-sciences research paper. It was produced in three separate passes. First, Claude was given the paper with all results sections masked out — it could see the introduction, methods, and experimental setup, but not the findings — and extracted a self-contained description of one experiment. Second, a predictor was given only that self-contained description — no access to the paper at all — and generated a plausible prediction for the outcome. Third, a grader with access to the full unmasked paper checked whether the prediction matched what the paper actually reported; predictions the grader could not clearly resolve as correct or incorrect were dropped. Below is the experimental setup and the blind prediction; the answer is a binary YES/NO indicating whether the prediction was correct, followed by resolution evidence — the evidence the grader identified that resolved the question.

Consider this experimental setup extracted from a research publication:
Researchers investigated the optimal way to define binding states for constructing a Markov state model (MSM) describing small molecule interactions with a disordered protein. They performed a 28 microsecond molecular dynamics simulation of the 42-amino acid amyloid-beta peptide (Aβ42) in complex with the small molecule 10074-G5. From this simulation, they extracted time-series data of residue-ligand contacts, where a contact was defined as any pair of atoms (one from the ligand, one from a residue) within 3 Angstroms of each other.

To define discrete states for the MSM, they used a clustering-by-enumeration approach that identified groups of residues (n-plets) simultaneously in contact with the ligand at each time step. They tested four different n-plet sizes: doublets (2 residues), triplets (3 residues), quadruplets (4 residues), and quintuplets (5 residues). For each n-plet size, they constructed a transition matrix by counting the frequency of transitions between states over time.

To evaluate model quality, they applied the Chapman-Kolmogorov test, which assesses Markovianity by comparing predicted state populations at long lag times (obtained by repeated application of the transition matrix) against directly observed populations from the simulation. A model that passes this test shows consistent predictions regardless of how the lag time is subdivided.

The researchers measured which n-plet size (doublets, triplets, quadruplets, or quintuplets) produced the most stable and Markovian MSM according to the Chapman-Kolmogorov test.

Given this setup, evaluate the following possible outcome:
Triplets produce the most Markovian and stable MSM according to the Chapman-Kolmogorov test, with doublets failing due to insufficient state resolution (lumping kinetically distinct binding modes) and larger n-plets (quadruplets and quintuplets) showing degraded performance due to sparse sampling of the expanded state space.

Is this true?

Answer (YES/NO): NO